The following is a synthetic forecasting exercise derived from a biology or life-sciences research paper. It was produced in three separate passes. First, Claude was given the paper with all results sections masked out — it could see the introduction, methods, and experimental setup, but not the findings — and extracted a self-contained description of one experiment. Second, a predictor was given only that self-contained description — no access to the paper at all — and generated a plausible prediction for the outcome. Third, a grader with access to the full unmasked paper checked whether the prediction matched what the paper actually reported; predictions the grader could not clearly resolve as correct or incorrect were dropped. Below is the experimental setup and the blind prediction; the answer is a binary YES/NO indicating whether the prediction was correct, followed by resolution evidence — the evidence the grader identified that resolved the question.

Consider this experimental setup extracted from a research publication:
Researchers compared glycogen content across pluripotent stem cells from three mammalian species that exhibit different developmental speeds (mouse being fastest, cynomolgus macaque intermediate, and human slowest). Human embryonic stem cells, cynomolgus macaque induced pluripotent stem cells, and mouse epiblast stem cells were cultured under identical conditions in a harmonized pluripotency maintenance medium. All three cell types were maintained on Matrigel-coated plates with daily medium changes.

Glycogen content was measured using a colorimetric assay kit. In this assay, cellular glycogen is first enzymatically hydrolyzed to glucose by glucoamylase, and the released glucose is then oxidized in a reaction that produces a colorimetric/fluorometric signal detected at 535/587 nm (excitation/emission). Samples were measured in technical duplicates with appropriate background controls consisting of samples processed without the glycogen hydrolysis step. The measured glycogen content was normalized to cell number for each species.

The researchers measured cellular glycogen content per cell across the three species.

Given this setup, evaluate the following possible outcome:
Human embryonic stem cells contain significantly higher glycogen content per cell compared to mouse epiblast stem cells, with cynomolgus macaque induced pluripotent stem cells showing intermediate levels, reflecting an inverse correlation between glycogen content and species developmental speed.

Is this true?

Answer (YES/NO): YES